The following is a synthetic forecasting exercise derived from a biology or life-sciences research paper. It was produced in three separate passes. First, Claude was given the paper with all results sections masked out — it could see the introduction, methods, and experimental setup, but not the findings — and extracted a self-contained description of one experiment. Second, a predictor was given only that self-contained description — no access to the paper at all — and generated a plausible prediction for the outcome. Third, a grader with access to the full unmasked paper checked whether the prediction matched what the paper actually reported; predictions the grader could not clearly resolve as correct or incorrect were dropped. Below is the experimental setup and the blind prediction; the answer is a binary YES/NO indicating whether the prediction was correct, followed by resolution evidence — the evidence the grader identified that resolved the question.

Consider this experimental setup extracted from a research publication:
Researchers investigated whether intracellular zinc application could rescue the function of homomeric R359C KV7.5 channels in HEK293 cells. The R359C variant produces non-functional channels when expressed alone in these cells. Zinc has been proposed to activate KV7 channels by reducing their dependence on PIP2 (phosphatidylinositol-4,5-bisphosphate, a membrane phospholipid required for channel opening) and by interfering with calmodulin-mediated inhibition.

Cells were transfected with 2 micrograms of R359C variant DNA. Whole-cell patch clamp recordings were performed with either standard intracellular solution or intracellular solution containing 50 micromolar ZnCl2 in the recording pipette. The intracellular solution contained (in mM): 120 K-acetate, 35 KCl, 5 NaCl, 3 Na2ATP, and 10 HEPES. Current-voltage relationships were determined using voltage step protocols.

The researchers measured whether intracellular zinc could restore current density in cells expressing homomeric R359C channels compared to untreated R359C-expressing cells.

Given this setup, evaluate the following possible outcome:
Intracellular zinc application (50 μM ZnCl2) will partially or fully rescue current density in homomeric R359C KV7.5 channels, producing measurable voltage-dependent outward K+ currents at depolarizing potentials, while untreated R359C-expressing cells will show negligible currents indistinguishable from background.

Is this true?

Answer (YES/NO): NO